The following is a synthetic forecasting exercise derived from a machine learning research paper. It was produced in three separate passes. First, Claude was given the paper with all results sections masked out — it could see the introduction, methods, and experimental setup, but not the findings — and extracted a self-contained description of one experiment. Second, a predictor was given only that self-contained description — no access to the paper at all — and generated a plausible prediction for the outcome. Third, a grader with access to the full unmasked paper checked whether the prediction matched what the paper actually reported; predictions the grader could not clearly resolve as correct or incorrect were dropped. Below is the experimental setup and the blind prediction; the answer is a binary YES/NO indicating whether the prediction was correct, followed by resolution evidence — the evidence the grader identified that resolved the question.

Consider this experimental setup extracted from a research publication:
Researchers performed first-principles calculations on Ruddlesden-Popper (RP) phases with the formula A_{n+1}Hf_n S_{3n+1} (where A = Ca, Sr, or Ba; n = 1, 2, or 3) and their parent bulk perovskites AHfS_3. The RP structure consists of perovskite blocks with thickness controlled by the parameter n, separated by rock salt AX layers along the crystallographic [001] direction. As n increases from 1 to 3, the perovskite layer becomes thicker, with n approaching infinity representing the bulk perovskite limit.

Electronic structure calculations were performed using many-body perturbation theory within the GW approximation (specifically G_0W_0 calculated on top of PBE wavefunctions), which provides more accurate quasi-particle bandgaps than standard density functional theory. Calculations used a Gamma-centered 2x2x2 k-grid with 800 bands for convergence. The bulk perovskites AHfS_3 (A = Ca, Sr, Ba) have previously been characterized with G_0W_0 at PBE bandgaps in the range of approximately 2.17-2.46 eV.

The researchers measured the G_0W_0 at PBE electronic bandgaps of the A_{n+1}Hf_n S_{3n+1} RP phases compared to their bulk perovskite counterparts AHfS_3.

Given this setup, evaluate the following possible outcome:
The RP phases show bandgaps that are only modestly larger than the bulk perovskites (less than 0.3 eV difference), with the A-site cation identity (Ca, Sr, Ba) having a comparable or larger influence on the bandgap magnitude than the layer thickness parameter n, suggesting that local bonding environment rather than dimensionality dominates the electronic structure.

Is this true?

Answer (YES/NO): NO